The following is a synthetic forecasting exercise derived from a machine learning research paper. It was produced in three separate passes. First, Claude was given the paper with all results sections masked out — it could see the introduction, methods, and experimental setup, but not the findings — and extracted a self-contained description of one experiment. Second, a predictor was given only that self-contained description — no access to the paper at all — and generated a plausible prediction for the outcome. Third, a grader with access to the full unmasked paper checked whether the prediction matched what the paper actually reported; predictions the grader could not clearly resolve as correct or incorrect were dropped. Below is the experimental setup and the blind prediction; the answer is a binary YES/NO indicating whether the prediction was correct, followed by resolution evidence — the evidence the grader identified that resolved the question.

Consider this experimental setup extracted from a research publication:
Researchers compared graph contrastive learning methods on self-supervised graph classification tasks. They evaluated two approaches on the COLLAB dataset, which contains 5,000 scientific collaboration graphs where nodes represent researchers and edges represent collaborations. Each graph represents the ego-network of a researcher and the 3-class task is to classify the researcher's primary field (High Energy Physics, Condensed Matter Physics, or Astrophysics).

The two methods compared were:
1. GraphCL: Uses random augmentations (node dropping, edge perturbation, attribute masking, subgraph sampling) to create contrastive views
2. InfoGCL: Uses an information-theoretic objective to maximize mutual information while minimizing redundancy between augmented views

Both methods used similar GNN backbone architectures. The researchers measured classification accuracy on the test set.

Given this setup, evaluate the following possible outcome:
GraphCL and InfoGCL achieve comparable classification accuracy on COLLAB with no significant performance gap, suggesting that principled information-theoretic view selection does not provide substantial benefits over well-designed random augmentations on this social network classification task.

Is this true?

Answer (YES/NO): NO